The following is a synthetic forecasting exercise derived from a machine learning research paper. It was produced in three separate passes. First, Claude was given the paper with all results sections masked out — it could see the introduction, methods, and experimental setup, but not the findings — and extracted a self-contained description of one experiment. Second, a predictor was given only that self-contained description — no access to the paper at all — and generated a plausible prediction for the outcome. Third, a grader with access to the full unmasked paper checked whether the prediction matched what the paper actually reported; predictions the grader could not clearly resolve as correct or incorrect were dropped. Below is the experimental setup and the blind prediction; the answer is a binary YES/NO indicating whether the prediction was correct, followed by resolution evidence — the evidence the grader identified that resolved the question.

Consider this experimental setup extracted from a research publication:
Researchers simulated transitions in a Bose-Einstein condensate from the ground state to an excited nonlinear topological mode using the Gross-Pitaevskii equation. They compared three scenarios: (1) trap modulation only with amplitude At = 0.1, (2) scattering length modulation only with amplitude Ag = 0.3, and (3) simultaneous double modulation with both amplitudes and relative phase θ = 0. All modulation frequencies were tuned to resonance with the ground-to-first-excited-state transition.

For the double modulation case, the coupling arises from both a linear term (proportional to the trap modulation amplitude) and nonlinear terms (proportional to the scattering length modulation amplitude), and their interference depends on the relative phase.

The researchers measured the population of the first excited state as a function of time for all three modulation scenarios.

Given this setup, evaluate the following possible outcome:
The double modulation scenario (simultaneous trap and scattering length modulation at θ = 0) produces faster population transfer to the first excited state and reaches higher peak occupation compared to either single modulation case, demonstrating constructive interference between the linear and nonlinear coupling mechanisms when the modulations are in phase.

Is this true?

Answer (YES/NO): YES